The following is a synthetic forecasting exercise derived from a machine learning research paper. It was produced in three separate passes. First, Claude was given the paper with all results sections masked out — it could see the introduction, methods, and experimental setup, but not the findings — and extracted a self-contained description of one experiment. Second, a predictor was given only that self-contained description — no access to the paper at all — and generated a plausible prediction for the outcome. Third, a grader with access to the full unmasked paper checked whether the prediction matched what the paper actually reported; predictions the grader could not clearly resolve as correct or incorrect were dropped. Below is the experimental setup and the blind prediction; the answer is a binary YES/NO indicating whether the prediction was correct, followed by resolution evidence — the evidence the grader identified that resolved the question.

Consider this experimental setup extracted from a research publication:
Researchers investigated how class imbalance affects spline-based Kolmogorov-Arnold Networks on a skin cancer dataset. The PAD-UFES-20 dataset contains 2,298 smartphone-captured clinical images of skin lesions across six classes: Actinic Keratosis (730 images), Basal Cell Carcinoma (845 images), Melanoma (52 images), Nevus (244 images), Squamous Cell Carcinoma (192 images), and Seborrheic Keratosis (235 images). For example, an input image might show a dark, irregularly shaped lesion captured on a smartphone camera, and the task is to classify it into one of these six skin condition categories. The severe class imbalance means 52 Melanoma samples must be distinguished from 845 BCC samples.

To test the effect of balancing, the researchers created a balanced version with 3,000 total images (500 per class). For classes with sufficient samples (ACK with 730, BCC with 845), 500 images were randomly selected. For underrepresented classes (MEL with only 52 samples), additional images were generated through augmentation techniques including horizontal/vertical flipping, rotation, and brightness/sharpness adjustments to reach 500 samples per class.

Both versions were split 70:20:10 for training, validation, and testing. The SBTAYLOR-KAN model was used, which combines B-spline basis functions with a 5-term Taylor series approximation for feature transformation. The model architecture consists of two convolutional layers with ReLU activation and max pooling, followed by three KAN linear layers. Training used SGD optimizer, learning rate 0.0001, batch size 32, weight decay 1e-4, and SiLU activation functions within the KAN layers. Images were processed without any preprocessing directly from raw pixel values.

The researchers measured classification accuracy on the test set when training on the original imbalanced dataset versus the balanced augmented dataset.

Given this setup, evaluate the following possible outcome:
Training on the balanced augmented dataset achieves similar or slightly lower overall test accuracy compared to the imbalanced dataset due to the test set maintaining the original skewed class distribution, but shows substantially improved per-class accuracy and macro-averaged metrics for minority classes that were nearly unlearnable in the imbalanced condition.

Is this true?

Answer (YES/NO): NO